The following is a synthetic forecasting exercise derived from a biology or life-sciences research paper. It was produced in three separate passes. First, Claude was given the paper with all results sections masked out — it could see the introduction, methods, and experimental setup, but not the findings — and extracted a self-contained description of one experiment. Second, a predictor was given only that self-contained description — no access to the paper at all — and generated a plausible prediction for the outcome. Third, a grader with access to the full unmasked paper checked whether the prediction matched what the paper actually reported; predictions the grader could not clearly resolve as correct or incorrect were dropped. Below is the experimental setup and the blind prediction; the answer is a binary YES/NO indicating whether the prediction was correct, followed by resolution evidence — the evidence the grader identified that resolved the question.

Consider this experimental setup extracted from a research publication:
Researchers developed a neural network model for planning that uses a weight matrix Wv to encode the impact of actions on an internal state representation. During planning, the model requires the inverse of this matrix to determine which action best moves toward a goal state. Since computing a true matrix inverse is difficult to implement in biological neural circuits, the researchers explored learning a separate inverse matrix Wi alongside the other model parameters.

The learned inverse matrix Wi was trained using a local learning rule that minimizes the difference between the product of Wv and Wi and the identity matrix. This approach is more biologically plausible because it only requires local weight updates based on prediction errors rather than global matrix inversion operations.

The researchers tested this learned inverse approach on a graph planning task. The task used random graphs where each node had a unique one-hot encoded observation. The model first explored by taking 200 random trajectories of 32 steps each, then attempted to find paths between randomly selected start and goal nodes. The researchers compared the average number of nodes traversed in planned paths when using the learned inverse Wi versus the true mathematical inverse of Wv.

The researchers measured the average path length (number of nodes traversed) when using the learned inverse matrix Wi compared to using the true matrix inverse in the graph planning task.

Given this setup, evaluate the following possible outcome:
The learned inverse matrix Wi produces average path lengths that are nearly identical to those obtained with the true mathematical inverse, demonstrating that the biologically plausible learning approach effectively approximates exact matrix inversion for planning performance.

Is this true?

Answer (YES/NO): NO